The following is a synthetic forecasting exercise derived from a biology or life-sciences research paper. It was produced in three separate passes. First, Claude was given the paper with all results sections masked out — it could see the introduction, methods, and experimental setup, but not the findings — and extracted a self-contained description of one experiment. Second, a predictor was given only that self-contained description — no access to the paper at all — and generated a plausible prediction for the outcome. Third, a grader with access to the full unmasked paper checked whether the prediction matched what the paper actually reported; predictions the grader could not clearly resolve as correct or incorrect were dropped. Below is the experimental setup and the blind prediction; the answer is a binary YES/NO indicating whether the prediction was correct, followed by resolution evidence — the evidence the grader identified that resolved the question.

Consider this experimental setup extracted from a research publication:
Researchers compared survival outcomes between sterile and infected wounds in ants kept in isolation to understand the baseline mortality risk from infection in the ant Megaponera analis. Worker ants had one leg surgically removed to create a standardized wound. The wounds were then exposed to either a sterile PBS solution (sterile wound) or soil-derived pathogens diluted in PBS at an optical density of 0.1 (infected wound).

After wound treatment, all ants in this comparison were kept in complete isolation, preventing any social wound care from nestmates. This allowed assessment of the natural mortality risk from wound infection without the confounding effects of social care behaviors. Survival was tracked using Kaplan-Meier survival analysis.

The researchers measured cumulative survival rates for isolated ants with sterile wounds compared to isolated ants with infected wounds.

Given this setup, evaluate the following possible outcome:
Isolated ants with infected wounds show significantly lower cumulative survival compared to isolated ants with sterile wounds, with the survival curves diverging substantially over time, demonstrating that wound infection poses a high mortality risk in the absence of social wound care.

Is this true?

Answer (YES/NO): YES